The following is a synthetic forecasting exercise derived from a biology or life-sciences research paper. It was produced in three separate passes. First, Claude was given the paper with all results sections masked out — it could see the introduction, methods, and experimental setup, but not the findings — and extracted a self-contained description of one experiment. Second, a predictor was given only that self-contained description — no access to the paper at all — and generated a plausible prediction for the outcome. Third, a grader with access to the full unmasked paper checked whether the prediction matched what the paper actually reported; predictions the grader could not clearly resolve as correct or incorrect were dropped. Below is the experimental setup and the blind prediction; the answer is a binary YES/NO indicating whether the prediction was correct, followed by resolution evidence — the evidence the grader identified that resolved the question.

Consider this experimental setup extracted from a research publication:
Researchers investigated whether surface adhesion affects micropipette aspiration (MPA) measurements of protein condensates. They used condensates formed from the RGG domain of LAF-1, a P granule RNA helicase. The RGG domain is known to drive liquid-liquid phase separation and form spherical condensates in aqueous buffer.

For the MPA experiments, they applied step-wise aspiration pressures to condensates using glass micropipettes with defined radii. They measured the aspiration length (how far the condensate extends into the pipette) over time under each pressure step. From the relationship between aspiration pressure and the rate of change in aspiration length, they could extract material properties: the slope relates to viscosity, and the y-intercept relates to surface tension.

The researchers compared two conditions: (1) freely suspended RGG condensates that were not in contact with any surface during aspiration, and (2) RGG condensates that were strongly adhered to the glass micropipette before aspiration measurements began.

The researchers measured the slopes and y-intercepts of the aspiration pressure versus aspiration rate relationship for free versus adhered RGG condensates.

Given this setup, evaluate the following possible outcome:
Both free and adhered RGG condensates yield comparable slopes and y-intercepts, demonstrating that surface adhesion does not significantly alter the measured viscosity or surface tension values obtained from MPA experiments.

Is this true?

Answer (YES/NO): YES